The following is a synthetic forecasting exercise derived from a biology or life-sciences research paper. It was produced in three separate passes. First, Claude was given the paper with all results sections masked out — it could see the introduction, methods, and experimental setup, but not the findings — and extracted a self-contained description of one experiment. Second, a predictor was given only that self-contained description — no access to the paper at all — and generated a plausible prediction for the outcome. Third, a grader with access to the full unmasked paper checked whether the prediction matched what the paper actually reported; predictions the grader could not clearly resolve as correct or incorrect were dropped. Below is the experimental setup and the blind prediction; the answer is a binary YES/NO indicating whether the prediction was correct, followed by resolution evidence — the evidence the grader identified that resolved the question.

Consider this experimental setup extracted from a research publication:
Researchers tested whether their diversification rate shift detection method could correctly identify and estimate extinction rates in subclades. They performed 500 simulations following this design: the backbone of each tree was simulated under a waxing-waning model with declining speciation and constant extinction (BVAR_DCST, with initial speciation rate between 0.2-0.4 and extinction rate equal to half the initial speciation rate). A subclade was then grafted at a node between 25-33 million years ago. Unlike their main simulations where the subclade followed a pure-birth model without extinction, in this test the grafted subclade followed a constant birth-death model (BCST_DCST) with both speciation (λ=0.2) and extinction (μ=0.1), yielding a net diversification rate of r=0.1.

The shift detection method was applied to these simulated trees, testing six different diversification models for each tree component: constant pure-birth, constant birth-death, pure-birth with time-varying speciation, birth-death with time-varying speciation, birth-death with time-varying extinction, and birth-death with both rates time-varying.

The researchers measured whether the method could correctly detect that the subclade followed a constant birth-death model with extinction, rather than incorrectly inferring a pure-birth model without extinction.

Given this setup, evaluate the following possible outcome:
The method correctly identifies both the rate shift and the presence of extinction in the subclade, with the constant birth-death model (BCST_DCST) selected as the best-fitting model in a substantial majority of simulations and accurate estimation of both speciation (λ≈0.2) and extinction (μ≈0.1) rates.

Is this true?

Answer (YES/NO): NO